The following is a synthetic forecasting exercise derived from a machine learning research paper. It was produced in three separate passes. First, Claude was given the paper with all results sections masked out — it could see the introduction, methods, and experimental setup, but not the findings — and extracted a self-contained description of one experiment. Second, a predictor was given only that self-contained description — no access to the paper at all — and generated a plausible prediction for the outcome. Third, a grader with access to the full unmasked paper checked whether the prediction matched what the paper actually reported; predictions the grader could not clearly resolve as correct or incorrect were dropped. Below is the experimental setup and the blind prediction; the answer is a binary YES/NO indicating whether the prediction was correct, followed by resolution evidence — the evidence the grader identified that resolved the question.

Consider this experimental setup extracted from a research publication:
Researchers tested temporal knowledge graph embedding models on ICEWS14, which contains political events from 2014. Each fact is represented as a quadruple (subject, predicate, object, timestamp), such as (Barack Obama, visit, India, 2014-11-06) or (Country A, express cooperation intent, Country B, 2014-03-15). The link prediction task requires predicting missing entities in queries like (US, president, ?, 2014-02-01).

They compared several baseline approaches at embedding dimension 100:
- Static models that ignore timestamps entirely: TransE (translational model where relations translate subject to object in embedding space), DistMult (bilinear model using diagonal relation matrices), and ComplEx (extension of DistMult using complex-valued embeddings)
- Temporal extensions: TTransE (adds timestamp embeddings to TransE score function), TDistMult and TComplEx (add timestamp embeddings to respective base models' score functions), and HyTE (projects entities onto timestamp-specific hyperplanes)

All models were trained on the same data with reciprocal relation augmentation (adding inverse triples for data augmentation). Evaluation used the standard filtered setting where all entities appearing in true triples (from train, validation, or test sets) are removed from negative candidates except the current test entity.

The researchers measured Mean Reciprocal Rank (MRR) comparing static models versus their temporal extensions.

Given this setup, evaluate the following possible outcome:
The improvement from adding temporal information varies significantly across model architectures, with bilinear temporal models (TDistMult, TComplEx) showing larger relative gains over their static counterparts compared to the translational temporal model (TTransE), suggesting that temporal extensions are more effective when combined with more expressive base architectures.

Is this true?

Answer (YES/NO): NO